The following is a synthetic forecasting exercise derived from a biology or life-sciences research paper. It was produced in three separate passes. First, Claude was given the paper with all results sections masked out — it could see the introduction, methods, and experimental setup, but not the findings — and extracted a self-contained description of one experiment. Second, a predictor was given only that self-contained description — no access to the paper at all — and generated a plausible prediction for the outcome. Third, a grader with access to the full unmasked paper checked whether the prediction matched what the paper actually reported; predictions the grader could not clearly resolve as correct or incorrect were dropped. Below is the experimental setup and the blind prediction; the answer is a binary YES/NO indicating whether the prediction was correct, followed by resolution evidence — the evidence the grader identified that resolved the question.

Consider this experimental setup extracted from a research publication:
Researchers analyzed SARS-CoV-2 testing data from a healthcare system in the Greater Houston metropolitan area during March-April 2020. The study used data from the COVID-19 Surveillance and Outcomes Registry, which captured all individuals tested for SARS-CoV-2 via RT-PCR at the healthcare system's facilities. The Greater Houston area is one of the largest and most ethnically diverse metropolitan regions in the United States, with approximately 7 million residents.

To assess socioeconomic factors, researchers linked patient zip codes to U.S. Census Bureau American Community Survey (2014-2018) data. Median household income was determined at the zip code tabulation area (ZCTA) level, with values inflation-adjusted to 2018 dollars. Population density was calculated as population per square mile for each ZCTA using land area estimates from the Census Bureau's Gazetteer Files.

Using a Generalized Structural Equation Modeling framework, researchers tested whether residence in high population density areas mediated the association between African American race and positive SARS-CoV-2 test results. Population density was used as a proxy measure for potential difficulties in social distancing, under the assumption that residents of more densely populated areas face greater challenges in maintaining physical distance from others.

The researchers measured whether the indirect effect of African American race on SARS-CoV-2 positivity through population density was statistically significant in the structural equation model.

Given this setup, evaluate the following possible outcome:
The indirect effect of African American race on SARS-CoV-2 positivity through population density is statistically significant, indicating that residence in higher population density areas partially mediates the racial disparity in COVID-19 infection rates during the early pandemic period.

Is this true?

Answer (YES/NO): YES